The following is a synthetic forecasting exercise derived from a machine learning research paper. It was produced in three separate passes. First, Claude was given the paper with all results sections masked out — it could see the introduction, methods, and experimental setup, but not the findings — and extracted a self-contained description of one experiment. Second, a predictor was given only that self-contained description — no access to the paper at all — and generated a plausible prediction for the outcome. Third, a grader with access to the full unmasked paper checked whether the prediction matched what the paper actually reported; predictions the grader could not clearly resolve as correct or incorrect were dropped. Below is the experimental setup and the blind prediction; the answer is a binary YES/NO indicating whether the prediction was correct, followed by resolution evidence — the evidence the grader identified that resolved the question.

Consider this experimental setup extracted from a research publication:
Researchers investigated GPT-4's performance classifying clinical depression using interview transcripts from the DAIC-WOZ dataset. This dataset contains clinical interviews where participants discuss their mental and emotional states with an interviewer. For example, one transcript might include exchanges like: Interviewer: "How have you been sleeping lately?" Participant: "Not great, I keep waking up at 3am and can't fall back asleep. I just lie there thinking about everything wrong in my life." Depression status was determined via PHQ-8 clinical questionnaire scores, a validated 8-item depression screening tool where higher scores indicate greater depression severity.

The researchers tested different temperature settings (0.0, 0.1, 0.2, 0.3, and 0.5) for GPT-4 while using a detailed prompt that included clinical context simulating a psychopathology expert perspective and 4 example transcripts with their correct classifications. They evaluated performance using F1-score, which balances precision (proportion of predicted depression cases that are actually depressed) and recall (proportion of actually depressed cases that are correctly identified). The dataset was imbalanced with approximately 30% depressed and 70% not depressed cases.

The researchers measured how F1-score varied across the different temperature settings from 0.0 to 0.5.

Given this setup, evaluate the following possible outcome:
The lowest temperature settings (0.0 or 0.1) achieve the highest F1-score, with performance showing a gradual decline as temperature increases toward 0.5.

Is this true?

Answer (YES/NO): NO